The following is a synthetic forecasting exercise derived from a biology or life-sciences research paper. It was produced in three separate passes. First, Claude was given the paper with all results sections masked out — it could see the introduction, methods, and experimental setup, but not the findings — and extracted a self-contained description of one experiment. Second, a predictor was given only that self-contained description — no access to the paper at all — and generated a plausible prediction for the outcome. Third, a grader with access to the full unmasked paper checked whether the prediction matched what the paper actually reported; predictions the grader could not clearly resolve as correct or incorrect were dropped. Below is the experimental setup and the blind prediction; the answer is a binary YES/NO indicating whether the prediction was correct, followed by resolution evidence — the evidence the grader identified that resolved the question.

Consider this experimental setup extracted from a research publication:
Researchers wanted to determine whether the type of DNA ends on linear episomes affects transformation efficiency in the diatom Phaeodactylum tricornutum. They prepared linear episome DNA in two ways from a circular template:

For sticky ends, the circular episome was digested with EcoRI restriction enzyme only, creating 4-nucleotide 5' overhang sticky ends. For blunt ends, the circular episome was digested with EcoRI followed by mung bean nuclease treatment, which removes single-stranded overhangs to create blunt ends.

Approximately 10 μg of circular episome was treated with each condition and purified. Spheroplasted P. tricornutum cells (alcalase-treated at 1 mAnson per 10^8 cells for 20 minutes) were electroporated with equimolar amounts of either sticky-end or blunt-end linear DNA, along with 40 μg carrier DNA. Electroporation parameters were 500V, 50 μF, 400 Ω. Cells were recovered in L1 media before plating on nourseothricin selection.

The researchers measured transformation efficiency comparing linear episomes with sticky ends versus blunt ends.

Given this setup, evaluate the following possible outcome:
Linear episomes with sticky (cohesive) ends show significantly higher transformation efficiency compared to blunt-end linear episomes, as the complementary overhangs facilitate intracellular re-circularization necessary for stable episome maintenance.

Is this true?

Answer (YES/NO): NO